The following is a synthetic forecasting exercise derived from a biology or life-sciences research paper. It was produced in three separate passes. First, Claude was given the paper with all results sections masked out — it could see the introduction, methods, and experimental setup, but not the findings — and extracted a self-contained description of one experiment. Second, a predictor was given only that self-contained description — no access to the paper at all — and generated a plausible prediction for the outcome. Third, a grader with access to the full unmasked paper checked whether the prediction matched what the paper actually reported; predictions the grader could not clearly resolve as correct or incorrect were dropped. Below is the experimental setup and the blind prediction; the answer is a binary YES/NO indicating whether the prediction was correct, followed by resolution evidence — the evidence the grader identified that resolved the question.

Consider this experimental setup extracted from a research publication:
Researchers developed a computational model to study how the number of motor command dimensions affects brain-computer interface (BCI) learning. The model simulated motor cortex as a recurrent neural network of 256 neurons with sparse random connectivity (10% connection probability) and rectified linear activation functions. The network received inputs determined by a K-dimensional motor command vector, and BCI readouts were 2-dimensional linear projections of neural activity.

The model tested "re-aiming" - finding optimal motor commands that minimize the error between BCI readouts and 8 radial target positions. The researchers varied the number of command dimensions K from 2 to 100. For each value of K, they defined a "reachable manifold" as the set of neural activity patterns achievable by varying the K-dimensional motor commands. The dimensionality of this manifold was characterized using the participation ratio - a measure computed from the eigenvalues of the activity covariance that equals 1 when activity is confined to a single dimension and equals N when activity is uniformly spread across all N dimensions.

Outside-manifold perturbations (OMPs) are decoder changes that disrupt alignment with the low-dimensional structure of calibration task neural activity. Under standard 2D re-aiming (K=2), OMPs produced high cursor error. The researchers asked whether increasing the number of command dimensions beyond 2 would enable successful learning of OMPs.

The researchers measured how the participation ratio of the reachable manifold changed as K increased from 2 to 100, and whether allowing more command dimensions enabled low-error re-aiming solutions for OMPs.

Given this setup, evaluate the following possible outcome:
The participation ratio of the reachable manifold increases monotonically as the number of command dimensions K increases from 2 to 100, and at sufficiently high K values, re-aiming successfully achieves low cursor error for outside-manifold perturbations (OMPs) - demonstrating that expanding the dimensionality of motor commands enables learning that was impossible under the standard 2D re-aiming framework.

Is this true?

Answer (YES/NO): YES